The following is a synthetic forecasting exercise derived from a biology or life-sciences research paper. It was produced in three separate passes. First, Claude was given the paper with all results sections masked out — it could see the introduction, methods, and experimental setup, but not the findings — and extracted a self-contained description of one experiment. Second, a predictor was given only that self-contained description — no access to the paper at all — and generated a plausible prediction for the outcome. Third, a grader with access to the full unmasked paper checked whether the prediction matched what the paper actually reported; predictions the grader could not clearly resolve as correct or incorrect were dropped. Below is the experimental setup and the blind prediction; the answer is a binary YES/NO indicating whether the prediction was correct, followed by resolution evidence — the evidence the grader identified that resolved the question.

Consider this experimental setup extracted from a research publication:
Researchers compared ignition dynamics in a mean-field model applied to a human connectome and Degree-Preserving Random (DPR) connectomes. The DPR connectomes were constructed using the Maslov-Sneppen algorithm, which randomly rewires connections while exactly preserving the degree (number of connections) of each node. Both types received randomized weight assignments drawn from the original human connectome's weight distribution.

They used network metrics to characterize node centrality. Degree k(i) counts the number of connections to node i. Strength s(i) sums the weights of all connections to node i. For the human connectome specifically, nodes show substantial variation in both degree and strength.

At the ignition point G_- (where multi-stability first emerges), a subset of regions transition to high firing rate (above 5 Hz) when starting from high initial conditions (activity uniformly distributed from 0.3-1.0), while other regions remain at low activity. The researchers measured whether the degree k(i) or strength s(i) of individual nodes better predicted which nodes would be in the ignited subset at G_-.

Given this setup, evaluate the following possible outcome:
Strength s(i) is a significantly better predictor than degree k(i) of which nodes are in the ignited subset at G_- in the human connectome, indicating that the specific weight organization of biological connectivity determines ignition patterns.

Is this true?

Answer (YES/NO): NO